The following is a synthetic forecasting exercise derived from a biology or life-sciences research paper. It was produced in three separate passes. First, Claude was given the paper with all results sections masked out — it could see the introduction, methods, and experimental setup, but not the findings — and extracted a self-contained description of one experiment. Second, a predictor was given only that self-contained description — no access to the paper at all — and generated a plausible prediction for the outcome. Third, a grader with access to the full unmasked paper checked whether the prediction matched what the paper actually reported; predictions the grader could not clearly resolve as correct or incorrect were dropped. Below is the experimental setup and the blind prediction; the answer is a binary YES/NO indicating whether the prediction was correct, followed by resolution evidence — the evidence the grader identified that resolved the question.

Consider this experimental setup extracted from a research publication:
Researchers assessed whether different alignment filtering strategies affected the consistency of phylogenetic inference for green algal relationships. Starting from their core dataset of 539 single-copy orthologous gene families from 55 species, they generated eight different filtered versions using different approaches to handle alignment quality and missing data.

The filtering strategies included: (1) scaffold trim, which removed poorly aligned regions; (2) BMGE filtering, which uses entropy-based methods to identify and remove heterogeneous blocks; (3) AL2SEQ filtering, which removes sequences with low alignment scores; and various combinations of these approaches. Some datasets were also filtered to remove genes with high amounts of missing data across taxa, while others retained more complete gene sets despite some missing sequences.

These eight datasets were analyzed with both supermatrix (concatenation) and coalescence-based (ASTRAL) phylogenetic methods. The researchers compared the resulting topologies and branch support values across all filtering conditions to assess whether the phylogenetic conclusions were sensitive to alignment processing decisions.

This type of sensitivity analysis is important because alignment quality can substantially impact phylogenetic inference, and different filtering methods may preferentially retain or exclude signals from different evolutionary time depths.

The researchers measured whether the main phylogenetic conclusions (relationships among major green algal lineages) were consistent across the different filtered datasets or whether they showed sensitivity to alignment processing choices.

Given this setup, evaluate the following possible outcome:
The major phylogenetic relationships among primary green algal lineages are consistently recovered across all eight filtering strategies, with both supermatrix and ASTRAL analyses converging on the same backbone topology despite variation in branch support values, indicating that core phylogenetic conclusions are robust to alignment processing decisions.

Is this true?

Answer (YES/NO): NO